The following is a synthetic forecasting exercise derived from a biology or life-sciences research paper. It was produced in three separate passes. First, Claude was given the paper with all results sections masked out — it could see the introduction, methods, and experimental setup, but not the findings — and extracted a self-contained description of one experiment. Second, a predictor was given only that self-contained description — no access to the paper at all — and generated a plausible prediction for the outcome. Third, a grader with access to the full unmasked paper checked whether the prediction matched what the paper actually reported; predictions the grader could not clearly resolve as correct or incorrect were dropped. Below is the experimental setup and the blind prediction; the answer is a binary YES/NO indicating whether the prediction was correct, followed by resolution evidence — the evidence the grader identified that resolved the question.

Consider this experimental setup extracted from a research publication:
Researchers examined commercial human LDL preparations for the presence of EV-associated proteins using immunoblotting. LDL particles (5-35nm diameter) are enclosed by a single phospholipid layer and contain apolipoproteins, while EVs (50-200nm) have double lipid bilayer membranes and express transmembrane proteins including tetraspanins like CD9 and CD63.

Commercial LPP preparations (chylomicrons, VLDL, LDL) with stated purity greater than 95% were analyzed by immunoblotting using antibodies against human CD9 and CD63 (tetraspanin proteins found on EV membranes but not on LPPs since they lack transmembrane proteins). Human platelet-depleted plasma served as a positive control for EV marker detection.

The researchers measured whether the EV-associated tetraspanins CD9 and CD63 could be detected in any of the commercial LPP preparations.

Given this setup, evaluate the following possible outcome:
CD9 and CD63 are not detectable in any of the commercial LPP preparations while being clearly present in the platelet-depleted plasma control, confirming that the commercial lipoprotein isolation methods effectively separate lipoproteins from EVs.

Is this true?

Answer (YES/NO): NO